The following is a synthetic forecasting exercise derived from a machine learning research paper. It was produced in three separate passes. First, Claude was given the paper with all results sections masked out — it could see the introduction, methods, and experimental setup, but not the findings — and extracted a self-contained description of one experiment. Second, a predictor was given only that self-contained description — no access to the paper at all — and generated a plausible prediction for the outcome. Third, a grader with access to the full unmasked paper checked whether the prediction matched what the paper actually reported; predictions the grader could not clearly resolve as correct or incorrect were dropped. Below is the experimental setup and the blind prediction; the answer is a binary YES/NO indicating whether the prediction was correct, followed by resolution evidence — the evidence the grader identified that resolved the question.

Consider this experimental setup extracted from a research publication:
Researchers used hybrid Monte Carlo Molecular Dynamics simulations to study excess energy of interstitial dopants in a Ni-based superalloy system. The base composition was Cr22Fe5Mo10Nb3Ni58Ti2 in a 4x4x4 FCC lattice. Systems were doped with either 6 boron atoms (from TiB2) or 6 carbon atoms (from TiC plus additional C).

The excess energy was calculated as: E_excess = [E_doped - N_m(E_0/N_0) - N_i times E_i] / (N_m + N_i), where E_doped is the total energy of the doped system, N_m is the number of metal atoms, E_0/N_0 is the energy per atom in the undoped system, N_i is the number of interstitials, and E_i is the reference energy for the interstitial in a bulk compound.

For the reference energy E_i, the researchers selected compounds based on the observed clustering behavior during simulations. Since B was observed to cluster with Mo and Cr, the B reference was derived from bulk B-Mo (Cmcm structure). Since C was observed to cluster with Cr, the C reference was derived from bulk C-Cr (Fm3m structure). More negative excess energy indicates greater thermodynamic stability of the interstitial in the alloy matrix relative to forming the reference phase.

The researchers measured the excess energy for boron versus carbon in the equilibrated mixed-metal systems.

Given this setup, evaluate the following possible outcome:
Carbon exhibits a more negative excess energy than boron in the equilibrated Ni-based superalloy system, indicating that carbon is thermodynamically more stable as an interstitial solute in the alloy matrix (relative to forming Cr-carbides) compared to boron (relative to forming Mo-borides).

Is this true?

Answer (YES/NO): YES